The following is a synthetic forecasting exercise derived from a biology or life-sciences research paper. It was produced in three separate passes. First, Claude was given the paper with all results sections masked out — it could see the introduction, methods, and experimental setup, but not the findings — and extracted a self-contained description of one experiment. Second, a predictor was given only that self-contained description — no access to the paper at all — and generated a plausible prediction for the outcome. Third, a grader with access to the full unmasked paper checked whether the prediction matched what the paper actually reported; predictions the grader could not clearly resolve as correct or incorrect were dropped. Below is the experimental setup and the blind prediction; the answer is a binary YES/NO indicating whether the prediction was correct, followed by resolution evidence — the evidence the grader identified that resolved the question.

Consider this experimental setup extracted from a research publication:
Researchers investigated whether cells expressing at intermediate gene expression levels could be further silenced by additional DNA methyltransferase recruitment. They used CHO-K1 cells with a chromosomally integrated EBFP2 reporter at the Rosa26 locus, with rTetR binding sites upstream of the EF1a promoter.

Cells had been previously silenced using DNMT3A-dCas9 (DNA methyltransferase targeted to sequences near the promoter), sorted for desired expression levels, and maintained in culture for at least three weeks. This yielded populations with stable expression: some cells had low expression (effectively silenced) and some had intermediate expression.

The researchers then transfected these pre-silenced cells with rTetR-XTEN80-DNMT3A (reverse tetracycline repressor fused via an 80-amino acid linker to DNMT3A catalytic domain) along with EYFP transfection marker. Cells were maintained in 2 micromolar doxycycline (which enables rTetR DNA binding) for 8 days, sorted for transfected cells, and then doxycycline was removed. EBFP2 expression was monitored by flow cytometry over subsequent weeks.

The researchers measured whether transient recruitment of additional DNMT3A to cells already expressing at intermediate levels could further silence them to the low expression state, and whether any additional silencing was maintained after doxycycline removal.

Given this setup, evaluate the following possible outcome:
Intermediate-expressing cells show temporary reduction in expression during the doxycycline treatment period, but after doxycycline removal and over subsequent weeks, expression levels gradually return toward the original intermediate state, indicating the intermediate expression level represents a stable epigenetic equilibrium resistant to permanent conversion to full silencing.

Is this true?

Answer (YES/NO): NO